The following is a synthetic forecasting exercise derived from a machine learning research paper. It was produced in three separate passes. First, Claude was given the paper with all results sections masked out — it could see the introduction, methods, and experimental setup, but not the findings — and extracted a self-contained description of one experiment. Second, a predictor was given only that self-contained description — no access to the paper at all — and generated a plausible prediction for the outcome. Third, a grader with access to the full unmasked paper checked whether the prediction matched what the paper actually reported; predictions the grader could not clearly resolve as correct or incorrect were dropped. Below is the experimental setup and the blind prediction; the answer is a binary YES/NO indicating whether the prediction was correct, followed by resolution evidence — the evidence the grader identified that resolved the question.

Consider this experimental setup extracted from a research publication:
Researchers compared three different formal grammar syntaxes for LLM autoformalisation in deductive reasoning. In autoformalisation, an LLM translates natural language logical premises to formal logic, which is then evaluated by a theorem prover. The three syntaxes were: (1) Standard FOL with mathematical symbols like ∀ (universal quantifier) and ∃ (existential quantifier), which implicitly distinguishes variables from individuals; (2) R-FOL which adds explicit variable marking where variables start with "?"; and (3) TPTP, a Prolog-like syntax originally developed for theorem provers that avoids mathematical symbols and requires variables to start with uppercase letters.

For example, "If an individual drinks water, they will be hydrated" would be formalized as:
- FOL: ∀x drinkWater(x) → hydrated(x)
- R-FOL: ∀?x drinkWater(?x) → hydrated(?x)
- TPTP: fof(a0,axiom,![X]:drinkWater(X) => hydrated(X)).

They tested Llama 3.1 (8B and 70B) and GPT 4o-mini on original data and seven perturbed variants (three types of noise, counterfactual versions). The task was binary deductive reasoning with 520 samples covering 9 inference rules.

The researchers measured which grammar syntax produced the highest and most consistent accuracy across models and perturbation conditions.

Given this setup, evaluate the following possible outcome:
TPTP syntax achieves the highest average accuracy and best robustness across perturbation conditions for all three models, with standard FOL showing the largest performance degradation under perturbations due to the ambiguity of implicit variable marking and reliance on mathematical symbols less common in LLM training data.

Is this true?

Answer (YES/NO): NO